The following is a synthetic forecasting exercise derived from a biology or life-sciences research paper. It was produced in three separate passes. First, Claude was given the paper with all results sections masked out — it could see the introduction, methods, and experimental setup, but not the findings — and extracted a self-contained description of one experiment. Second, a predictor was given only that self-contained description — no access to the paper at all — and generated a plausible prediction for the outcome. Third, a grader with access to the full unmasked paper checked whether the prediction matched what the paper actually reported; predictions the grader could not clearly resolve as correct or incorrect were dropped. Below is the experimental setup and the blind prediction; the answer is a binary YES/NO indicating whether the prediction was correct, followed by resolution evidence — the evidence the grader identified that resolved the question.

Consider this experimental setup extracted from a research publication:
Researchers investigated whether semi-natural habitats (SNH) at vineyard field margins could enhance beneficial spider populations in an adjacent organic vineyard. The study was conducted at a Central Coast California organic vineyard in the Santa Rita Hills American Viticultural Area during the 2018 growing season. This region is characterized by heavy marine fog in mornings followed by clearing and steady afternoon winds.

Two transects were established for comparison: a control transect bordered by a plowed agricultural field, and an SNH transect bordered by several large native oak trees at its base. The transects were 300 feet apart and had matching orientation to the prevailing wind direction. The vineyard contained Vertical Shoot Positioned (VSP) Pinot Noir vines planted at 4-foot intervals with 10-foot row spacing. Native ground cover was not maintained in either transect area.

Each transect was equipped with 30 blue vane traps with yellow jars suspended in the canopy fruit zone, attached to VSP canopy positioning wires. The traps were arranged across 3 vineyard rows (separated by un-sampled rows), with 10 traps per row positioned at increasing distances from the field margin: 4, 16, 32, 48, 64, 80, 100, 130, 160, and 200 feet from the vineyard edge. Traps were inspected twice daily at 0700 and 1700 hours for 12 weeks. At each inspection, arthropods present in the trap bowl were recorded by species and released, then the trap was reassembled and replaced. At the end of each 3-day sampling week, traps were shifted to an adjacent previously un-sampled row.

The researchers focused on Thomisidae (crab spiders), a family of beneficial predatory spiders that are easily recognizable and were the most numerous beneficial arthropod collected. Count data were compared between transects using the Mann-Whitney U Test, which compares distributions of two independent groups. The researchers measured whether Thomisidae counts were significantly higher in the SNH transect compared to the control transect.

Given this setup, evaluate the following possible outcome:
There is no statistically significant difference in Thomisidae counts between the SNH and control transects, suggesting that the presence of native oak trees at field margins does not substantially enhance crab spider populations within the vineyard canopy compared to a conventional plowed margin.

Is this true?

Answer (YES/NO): YES